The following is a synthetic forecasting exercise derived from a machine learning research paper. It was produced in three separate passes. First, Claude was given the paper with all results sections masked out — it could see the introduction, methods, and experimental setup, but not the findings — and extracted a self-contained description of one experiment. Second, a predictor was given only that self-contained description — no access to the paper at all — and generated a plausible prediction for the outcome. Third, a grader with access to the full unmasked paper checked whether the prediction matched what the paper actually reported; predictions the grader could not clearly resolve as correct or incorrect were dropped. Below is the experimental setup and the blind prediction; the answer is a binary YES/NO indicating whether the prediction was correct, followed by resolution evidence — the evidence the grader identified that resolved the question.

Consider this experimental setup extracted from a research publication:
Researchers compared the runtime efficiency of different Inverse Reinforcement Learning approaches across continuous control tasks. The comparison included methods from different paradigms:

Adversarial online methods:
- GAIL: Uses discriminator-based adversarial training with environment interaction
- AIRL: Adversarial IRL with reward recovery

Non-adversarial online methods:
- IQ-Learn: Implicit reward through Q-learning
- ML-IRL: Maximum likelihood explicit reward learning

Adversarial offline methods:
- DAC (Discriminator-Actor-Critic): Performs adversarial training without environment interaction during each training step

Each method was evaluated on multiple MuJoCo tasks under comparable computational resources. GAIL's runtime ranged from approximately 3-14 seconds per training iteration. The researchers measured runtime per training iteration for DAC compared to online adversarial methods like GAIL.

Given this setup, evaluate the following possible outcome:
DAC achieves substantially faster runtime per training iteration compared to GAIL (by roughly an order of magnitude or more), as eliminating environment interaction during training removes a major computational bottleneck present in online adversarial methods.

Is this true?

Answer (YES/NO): NO